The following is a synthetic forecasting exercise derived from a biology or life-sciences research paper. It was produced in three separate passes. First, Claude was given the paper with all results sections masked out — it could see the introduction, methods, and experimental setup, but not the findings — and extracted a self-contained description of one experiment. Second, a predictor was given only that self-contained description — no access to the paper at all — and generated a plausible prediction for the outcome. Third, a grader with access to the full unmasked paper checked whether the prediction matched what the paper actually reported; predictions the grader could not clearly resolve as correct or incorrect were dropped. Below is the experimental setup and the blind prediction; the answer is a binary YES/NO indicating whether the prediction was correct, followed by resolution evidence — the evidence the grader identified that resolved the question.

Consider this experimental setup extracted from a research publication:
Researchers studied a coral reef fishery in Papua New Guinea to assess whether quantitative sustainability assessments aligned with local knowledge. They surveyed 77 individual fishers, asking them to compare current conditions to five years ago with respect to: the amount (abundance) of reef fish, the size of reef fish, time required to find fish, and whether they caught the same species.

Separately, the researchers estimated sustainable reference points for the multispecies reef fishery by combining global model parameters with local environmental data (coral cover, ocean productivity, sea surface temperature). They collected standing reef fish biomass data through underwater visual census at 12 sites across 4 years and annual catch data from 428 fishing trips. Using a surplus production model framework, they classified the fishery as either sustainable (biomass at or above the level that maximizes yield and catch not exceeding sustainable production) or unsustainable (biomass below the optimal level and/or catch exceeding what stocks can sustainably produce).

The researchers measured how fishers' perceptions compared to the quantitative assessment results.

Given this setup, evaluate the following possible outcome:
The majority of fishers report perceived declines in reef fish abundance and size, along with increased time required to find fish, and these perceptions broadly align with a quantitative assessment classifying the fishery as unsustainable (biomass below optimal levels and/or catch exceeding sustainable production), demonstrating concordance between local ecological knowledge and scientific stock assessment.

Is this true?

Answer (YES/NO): YES